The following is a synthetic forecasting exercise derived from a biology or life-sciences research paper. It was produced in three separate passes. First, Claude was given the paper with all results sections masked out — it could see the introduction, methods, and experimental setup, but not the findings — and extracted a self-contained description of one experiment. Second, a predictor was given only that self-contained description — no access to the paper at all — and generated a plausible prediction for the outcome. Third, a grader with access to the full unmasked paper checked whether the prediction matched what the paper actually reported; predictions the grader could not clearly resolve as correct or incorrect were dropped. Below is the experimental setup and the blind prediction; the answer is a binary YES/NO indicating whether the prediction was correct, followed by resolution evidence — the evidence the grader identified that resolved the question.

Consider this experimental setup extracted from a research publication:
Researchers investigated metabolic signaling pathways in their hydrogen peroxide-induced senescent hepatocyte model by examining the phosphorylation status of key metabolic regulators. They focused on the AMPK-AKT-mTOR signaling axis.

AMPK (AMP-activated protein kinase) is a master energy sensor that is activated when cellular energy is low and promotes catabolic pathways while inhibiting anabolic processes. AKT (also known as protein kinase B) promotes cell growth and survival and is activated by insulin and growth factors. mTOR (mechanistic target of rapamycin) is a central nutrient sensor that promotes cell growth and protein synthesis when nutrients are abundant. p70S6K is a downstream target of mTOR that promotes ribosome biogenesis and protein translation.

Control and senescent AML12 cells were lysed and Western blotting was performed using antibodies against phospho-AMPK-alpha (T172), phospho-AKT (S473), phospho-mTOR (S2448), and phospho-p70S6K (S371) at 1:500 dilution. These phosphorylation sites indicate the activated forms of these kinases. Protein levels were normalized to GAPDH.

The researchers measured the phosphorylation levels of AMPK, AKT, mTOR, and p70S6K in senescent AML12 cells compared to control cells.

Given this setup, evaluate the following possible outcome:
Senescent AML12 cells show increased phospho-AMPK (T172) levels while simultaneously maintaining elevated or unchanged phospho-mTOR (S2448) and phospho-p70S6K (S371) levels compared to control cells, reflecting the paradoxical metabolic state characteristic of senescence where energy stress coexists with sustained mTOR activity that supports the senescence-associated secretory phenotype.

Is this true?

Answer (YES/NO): YES